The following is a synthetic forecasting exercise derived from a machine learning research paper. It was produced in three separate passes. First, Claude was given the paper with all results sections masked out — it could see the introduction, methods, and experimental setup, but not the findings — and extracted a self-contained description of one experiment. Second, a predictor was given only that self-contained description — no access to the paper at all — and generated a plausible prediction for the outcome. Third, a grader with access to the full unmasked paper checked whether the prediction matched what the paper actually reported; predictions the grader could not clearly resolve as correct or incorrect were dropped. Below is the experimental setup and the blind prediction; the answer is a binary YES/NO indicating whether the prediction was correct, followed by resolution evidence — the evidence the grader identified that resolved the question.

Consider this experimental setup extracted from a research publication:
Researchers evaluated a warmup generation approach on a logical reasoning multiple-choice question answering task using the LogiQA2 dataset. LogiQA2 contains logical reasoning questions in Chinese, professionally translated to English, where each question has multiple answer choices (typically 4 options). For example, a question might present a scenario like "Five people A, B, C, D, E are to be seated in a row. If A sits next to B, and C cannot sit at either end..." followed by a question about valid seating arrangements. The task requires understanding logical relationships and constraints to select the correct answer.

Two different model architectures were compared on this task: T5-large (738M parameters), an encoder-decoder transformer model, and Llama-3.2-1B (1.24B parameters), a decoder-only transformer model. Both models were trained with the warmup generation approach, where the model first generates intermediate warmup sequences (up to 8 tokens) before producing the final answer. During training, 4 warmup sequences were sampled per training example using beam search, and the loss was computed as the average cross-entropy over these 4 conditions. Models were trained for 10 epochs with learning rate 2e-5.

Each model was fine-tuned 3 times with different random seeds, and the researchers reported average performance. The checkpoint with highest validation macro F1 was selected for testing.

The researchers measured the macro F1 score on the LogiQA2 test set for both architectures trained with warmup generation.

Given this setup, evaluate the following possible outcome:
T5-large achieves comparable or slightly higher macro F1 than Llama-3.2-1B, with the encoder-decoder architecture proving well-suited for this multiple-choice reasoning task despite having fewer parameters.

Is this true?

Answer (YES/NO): NO